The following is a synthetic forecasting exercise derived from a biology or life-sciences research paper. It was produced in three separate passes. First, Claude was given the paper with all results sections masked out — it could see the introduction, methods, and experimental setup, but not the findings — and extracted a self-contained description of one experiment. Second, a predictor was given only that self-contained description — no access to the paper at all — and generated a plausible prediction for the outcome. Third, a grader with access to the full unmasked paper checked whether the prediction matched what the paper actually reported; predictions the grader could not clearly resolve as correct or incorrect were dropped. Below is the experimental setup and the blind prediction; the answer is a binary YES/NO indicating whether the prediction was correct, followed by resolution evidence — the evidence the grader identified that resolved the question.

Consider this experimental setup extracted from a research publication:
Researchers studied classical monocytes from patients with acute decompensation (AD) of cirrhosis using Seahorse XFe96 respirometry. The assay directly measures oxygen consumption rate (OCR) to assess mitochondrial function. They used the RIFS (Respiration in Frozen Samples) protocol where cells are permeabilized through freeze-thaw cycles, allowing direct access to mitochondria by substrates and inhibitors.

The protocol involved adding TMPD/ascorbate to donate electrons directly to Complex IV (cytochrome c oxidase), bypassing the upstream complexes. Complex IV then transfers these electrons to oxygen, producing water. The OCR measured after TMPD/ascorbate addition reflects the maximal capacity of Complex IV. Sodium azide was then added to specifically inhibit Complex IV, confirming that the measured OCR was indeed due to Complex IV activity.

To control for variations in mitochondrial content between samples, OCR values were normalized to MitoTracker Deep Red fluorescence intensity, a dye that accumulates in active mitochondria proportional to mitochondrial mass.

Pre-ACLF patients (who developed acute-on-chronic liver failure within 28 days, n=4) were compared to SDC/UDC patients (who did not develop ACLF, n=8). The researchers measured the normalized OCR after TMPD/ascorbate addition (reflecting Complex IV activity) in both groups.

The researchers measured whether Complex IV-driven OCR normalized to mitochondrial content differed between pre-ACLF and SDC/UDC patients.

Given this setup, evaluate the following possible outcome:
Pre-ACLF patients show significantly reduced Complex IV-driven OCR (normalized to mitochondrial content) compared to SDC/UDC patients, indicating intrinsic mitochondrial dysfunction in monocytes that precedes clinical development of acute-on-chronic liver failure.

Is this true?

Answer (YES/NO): YES